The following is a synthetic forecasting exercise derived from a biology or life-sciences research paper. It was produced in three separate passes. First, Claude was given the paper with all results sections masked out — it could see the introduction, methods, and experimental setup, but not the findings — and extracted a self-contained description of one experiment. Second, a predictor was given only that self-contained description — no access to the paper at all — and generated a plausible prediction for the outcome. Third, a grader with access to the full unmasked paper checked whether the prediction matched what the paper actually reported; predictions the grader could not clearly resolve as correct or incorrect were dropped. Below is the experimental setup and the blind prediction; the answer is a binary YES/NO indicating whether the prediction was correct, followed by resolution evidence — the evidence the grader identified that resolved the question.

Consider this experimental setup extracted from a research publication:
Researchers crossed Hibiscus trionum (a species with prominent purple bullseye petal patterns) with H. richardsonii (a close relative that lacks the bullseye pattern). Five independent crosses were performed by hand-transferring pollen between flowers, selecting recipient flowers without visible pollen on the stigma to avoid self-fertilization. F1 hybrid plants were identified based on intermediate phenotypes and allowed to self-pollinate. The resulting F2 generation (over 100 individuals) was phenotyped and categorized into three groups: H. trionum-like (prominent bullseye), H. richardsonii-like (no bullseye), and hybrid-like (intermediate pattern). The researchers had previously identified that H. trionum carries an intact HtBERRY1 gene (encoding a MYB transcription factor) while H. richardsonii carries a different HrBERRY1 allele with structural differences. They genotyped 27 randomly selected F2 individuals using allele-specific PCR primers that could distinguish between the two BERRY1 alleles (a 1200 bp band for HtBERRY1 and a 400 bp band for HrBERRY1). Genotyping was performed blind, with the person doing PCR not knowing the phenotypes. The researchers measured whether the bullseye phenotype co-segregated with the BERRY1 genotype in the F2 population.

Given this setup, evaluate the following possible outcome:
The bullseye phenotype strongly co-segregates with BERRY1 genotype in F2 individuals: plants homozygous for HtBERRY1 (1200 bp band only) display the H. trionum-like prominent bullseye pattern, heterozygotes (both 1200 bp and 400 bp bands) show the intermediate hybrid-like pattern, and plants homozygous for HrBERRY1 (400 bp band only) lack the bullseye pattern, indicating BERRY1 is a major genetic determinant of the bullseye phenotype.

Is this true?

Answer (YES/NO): YES